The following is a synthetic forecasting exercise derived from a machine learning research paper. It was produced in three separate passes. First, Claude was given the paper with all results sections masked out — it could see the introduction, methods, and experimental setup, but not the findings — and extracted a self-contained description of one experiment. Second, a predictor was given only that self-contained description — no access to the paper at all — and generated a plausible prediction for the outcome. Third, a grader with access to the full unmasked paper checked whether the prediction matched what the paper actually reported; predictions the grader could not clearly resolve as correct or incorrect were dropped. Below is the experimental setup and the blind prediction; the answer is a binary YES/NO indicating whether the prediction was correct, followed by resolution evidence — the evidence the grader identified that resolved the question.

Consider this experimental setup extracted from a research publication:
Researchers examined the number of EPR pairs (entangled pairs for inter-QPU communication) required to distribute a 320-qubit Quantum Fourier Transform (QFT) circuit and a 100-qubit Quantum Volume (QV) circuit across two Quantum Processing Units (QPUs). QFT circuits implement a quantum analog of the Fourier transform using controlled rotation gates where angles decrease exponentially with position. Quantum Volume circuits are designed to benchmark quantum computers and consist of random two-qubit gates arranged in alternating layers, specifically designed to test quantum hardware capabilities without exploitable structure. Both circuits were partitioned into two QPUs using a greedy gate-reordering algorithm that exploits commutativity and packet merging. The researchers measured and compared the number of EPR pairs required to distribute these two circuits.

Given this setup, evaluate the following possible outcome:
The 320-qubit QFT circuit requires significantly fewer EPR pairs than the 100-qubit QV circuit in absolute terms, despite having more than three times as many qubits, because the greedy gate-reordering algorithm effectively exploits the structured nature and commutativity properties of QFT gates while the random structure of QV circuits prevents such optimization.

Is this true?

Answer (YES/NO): YES